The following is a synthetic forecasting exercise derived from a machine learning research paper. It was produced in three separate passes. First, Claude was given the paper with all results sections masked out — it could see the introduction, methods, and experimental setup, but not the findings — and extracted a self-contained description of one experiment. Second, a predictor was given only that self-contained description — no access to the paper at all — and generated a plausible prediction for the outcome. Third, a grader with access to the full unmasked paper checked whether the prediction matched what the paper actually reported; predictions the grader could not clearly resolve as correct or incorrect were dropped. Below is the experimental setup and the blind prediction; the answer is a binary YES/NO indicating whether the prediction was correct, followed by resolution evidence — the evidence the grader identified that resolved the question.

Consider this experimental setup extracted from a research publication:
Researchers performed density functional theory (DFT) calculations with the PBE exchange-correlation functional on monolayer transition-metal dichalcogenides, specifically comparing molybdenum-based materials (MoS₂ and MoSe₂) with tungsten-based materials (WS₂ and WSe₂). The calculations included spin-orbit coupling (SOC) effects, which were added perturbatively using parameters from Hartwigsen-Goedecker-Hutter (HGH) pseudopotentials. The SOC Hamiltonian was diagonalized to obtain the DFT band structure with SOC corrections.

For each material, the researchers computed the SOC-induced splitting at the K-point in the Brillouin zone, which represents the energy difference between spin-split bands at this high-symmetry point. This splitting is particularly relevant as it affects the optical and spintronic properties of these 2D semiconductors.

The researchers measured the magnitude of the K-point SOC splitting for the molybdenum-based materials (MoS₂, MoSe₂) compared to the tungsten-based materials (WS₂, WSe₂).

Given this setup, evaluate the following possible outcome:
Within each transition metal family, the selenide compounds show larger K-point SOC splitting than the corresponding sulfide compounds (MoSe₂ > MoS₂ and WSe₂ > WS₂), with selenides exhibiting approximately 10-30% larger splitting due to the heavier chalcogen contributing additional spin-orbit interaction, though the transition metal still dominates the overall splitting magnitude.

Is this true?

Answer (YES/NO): NO